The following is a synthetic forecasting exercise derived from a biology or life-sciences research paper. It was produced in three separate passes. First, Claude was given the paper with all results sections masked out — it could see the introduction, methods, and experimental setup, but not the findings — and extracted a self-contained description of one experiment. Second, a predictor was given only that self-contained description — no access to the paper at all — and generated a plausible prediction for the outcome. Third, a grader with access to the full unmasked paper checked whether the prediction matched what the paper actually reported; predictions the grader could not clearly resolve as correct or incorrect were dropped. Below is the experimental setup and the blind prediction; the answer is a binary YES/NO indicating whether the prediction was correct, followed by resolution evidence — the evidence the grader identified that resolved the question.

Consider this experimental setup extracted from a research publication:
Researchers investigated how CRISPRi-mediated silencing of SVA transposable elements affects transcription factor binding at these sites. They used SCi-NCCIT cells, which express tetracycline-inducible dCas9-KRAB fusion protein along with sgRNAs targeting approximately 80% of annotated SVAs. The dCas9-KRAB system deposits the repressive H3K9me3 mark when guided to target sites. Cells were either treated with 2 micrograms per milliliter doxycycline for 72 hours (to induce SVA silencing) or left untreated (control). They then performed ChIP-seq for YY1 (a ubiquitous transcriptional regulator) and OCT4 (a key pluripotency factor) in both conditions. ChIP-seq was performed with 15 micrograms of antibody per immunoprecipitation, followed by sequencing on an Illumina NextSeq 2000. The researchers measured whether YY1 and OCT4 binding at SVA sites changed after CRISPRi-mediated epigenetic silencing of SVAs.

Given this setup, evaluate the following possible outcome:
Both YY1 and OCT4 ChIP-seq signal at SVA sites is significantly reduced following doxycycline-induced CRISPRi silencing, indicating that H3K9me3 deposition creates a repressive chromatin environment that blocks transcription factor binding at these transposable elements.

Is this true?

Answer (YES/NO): YES